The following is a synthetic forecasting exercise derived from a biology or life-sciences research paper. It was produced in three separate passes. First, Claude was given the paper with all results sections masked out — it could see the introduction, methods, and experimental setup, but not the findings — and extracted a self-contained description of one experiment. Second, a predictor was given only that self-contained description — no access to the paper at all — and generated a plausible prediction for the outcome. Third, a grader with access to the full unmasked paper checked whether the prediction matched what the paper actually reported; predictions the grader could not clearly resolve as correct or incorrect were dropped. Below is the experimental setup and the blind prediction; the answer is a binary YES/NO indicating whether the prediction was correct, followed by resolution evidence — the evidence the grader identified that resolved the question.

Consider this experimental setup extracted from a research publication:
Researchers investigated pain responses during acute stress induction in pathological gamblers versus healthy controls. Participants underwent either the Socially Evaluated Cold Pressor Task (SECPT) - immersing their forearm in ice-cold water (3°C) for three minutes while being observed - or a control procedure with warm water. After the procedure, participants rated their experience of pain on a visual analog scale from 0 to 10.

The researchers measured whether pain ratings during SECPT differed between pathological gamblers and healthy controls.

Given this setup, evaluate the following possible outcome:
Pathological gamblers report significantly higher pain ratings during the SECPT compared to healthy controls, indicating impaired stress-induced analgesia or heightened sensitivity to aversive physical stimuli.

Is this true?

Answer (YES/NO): NO